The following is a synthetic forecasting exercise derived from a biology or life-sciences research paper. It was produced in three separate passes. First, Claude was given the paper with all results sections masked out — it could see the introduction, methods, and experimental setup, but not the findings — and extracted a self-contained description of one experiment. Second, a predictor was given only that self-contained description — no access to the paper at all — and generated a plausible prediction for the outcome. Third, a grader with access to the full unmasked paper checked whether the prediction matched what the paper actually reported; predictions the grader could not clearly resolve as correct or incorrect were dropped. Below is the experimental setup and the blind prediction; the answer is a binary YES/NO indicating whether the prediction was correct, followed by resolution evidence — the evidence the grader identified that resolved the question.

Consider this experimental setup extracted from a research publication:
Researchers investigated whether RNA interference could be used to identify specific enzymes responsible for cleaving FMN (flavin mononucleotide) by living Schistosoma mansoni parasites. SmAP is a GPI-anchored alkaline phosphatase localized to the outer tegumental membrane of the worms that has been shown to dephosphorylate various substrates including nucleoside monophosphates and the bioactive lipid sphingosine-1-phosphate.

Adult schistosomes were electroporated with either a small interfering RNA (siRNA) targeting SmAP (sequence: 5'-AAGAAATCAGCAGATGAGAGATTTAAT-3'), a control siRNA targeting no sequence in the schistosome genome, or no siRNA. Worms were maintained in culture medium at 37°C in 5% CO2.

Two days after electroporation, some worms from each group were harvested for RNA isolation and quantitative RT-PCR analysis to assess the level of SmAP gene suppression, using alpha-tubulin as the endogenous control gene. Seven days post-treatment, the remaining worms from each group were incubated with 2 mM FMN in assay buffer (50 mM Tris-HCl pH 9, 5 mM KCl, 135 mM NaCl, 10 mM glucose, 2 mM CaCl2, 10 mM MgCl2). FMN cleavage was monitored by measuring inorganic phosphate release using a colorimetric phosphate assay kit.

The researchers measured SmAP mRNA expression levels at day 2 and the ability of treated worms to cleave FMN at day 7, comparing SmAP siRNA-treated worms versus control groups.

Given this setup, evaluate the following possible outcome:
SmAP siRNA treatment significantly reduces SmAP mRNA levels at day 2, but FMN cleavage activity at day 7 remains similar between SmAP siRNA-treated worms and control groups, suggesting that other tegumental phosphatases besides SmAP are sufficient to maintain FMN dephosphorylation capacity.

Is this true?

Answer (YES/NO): NO